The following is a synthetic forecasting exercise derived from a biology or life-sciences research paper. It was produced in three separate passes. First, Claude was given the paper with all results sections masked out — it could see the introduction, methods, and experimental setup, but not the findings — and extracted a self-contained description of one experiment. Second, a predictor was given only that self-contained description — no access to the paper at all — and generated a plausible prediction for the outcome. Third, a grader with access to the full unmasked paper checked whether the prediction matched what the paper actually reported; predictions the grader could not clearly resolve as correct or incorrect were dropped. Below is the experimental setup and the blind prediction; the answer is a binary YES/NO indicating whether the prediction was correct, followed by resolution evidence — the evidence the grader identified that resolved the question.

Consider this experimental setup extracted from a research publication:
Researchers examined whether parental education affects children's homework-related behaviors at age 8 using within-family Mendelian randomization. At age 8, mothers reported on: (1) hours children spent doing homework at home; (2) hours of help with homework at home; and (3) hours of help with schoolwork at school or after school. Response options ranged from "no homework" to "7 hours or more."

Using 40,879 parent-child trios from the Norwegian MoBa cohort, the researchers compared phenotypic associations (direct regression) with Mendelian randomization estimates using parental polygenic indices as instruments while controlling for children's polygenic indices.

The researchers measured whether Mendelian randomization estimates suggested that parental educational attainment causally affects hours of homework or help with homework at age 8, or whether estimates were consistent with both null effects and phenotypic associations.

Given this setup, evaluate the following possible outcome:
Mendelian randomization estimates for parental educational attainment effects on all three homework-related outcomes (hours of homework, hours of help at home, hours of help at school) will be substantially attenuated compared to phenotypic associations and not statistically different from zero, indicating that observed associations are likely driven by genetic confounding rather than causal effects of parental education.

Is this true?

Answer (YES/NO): NO